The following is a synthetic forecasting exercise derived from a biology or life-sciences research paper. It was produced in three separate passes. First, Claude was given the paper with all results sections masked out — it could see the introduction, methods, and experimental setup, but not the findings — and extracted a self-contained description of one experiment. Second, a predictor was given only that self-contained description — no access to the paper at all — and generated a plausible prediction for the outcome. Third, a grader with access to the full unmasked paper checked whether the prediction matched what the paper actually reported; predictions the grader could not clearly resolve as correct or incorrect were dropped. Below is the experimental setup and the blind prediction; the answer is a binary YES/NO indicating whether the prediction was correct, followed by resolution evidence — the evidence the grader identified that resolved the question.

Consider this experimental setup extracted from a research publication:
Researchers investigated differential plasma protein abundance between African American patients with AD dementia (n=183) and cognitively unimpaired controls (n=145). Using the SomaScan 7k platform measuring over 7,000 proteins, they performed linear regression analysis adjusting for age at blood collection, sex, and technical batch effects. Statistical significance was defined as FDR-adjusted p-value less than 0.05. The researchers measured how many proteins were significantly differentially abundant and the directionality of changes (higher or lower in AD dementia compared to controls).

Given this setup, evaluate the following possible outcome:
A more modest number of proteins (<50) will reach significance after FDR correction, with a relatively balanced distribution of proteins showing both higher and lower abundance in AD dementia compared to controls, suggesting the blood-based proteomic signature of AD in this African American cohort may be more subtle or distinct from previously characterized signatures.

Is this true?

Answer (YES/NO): NO